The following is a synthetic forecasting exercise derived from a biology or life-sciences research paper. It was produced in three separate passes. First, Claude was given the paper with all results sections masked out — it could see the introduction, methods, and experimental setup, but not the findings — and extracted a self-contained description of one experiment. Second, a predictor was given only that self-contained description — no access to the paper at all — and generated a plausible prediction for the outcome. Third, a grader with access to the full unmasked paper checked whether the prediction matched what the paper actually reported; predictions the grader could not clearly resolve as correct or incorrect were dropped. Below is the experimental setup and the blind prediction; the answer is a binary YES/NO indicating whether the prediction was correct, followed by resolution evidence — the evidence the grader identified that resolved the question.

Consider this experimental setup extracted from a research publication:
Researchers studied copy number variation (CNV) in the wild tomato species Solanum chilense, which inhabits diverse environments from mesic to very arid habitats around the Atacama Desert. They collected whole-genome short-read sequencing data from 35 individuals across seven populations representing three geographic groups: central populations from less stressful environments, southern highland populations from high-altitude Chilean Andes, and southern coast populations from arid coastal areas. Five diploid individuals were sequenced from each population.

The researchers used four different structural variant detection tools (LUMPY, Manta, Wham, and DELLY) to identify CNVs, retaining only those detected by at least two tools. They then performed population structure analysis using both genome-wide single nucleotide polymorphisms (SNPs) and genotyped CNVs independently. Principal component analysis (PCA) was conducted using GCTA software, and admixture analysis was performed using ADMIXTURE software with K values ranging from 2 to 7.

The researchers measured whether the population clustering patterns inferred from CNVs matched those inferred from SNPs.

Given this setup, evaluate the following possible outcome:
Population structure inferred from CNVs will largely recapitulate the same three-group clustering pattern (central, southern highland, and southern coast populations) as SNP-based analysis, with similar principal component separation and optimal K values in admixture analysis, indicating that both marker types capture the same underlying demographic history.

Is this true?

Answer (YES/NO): NO